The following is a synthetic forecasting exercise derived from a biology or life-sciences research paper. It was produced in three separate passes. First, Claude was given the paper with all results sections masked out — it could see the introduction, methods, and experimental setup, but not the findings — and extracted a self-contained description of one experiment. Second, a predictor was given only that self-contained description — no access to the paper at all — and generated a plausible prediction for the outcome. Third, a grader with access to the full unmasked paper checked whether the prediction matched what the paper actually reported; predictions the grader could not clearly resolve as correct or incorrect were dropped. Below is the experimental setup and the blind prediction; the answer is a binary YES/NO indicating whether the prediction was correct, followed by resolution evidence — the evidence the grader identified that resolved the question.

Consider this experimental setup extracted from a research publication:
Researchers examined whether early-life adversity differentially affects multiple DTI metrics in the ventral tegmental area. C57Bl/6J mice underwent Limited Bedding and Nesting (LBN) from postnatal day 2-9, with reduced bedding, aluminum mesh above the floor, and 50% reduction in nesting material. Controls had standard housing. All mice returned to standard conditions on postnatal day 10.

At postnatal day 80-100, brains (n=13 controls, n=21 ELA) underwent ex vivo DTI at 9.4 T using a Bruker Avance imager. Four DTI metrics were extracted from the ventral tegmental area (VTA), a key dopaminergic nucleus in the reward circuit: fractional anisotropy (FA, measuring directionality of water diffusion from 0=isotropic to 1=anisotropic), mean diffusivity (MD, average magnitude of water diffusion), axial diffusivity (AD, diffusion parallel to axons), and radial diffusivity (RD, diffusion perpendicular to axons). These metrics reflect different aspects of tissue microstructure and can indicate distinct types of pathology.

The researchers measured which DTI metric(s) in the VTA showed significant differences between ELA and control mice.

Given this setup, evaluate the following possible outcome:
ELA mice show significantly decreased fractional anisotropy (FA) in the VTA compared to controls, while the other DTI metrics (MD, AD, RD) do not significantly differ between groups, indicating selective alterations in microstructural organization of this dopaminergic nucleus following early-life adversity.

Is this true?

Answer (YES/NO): NO